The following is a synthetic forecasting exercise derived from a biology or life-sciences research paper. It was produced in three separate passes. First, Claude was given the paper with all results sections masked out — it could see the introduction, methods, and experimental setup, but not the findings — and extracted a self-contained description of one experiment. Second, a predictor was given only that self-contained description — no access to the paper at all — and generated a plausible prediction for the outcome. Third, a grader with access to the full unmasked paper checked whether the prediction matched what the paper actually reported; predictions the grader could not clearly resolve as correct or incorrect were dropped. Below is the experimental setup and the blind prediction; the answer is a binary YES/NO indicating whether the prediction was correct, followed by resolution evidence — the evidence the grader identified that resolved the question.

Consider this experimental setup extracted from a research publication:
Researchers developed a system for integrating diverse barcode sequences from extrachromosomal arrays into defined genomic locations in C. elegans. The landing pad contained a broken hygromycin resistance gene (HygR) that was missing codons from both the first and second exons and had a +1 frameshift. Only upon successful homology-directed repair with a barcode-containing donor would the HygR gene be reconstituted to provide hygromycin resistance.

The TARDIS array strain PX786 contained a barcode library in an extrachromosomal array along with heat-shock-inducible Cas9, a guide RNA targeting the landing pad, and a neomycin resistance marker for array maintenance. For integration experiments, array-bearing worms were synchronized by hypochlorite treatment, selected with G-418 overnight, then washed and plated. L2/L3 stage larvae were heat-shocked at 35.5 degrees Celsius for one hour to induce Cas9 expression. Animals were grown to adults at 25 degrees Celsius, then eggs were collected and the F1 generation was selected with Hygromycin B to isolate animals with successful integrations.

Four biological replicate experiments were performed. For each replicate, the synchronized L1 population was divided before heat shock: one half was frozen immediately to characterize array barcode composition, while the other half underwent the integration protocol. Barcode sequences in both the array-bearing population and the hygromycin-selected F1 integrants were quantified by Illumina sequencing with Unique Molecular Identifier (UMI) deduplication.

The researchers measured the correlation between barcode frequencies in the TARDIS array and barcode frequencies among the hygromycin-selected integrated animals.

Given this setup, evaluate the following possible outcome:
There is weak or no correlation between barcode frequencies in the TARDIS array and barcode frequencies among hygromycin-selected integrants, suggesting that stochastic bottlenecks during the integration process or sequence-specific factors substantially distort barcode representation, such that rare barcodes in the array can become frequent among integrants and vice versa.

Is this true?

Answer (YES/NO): NO